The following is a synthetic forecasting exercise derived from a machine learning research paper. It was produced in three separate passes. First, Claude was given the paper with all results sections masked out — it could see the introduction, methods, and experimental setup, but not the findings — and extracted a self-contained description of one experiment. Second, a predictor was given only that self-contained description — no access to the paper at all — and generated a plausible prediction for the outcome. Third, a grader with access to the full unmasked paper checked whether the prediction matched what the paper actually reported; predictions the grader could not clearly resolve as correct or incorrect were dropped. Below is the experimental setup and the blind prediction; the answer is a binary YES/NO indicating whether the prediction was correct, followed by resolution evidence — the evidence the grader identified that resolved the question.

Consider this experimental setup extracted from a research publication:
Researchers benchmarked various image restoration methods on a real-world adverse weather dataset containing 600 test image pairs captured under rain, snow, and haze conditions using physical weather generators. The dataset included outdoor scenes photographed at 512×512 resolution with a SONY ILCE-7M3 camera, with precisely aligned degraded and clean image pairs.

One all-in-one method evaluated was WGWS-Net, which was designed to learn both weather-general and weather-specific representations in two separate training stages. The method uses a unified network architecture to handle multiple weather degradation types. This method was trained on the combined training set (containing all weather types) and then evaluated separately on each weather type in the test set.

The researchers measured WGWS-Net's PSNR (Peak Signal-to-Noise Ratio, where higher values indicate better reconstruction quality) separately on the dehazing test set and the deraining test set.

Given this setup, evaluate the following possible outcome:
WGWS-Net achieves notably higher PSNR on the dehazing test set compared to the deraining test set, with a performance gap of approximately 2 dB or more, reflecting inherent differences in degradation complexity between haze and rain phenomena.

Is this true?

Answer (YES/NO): NO